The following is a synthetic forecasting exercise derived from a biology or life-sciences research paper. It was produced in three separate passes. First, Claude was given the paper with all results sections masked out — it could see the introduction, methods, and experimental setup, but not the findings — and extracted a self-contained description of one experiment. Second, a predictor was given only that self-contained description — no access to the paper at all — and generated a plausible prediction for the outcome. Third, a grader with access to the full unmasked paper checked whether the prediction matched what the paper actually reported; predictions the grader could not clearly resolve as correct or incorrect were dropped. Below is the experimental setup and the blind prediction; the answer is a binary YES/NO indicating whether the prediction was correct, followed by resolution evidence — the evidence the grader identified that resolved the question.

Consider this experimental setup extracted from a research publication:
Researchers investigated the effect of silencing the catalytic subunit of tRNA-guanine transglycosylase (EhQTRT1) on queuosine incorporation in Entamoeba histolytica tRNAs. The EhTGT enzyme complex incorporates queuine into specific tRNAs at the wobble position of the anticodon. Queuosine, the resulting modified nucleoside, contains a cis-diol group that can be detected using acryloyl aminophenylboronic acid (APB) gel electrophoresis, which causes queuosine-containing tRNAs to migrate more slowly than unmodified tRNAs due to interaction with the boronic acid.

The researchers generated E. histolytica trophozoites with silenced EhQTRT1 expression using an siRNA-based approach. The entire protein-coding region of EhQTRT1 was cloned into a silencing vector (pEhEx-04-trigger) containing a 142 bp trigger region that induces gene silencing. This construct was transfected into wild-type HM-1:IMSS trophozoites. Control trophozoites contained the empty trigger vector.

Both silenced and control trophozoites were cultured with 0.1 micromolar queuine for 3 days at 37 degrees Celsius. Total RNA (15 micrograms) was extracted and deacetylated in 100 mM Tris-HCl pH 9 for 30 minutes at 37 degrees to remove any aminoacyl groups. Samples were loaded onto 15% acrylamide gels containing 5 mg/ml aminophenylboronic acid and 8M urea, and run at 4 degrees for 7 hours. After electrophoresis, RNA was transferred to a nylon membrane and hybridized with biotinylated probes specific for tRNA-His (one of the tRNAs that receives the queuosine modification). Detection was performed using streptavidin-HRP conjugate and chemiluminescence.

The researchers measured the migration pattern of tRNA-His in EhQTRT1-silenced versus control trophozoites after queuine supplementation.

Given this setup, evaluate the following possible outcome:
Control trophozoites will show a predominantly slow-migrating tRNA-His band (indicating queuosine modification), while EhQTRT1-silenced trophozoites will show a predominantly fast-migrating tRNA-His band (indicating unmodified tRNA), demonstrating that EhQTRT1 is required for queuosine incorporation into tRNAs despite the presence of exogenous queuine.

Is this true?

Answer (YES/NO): YES